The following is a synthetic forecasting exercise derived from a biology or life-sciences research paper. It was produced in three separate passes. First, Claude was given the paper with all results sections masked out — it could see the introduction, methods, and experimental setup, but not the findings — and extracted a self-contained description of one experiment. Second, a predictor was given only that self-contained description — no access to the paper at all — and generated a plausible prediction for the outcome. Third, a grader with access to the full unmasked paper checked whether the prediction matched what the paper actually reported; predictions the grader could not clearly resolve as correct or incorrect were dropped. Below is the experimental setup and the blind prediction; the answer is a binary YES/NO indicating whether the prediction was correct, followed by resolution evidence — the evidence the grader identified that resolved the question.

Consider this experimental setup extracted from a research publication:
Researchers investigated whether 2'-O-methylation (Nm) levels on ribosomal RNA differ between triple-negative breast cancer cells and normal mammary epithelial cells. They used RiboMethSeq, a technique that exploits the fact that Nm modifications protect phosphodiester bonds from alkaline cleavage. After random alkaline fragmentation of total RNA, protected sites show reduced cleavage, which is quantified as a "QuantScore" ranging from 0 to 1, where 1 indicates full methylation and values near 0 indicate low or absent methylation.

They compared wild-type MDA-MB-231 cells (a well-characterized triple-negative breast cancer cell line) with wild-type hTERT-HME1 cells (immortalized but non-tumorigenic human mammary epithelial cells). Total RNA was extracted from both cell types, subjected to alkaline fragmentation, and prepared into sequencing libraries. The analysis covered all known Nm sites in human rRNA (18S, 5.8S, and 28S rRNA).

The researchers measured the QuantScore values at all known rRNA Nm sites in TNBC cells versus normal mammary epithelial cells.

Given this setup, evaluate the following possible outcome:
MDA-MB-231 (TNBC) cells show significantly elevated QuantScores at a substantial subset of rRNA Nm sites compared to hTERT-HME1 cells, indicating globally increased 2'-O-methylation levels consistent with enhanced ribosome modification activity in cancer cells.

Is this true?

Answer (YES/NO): NO